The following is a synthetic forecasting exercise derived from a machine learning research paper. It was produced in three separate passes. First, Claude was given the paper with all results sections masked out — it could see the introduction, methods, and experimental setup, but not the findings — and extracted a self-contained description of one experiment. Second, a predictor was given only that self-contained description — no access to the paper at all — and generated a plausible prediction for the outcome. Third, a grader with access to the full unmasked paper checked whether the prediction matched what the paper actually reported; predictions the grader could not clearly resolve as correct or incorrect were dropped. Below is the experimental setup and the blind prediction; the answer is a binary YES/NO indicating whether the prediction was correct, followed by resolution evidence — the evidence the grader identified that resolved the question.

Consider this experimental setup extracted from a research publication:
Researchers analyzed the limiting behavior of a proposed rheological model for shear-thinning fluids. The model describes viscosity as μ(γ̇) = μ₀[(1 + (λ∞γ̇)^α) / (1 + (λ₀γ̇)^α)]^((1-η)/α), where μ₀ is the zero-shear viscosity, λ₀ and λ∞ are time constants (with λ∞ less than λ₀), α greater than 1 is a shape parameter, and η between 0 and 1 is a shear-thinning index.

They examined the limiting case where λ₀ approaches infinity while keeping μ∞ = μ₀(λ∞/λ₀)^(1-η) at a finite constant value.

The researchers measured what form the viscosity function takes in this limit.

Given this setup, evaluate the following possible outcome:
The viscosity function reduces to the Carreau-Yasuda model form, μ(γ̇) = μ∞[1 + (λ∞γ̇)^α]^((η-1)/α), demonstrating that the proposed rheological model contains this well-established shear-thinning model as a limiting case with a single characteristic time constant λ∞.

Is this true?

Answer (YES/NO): NO